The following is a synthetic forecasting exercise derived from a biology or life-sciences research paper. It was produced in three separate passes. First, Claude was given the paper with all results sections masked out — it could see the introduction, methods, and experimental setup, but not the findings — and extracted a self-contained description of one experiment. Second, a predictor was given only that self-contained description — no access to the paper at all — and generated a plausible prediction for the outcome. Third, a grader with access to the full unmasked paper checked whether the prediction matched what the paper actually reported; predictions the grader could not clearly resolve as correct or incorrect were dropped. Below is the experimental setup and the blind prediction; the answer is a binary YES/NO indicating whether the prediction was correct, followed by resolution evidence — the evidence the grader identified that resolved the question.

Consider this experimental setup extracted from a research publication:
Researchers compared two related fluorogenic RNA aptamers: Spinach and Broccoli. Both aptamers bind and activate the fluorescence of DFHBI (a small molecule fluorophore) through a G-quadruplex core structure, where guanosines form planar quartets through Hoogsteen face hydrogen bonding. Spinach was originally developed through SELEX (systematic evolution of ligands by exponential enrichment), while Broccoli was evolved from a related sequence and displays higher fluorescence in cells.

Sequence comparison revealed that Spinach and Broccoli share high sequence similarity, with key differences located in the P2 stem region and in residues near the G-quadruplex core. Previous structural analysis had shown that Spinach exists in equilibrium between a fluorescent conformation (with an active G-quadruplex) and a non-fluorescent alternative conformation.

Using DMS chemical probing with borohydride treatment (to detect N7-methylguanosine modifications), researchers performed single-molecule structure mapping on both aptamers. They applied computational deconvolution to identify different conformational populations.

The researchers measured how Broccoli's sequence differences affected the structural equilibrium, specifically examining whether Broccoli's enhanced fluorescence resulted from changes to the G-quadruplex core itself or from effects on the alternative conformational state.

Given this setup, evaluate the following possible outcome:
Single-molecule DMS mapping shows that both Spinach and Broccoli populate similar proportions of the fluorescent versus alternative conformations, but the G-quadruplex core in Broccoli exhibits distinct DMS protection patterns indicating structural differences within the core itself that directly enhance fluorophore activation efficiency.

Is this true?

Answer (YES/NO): NO